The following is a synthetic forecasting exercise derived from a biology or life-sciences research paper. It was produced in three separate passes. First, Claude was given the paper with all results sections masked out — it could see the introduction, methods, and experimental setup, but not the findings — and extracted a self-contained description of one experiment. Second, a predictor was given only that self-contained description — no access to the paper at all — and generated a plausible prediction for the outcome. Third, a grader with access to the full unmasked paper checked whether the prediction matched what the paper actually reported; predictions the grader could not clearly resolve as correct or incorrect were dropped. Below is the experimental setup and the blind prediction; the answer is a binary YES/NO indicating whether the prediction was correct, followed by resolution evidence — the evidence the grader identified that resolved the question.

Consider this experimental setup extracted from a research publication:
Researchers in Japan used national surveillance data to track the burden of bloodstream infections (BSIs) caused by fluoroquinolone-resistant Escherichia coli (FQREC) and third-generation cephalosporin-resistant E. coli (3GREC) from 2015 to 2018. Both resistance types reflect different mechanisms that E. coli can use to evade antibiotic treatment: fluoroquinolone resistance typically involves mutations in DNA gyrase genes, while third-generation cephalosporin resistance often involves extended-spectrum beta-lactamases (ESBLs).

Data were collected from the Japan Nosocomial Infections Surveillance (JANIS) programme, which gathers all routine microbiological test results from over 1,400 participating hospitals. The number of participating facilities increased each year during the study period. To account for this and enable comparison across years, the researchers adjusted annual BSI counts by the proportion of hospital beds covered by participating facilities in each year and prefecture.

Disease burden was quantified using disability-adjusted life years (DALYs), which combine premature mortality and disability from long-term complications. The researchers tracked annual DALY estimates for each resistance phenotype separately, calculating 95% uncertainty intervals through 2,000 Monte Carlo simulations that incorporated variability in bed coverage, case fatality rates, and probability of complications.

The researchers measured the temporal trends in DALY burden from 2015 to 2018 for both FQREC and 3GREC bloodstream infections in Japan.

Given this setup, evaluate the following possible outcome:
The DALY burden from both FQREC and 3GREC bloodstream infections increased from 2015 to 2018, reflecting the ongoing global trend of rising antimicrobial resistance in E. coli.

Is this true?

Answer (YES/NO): YES